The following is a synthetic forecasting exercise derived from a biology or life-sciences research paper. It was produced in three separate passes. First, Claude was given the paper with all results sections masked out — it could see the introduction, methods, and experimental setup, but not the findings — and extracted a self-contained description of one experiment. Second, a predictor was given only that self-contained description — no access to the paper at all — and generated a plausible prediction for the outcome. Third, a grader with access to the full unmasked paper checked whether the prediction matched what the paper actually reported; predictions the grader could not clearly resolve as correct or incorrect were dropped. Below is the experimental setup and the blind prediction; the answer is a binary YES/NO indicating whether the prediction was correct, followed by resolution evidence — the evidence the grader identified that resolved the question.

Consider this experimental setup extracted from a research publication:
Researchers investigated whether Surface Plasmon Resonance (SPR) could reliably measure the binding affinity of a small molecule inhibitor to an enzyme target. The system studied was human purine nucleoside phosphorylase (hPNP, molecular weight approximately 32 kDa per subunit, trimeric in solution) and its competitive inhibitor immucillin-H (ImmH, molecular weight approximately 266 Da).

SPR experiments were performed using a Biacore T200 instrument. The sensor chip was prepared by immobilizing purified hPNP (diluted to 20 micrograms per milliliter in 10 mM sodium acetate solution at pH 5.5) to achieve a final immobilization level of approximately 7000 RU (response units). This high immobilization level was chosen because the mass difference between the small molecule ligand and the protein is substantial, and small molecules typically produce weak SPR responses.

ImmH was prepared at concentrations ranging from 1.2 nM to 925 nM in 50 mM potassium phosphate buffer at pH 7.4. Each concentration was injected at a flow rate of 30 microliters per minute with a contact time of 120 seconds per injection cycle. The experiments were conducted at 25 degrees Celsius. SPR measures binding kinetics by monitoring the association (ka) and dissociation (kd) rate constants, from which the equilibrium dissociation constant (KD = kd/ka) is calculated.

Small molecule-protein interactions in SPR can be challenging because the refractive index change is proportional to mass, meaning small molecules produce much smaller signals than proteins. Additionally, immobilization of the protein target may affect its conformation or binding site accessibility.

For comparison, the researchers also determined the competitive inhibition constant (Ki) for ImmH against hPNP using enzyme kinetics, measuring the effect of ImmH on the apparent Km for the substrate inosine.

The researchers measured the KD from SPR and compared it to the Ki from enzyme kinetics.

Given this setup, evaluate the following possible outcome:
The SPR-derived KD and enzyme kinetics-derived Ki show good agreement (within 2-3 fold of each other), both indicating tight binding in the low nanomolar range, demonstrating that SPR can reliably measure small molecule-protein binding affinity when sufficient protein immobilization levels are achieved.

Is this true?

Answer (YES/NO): YES